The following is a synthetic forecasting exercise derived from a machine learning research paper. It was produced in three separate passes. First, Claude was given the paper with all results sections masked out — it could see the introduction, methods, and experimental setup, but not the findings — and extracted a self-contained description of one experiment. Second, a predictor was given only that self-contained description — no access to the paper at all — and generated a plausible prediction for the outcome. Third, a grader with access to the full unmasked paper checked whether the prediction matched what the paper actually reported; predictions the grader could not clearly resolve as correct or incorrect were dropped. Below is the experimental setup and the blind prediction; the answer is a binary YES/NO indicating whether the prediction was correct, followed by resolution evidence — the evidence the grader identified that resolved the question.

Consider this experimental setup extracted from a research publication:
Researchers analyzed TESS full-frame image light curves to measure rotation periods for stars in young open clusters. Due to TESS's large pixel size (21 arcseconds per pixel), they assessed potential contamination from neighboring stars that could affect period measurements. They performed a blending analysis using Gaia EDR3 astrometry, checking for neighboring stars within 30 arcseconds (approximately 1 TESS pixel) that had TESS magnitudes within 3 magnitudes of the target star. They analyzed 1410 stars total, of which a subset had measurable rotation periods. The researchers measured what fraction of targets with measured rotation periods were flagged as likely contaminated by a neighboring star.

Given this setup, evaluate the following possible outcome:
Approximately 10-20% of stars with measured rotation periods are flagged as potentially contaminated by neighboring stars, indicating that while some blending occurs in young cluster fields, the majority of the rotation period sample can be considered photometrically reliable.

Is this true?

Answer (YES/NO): NO